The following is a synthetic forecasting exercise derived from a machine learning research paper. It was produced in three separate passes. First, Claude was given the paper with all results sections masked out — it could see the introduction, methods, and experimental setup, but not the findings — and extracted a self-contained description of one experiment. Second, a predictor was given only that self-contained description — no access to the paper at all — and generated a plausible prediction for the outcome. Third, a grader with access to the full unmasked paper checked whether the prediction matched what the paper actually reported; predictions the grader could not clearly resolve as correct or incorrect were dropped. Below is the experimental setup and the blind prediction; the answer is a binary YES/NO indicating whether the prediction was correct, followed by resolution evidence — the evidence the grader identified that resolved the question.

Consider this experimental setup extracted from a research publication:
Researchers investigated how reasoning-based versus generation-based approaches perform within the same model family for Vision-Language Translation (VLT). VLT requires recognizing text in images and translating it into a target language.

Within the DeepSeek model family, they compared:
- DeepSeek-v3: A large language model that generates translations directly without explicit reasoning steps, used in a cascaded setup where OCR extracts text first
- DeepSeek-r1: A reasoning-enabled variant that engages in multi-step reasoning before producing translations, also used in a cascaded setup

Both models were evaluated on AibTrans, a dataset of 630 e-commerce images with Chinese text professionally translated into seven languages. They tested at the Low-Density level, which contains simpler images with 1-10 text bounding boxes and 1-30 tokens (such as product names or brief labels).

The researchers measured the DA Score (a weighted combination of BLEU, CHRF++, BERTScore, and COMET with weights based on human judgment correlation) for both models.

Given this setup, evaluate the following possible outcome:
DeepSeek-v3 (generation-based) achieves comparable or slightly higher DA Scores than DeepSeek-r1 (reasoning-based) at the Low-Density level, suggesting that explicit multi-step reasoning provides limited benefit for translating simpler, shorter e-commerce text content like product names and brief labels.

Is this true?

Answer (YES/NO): YES